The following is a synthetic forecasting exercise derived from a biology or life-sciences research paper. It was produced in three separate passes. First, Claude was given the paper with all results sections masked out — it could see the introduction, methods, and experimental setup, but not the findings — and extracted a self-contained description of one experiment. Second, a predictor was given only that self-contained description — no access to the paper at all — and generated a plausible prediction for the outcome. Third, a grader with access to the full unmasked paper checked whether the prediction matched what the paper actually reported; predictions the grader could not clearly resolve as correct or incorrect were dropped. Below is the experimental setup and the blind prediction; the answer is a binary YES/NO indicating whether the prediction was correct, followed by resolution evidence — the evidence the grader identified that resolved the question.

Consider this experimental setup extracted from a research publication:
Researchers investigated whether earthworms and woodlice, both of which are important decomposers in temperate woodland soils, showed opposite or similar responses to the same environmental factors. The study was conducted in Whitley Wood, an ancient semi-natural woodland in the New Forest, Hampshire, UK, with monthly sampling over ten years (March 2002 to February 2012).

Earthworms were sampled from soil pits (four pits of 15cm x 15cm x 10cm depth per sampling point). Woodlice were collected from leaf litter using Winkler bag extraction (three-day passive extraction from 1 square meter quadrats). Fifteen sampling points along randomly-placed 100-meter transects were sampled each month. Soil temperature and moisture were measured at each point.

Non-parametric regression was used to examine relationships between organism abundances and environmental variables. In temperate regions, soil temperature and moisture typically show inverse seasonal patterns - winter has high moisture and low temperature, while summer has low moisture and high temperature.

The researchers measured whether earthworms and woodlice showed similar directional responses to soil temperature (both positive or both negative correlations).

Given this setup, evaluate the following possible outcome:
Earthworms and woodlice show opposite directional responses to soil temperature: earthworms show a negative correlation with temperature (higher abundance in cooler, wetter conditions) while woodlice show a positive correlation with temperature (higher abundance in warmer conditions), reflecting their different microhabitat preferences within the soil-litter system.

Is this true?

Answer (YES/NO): YES